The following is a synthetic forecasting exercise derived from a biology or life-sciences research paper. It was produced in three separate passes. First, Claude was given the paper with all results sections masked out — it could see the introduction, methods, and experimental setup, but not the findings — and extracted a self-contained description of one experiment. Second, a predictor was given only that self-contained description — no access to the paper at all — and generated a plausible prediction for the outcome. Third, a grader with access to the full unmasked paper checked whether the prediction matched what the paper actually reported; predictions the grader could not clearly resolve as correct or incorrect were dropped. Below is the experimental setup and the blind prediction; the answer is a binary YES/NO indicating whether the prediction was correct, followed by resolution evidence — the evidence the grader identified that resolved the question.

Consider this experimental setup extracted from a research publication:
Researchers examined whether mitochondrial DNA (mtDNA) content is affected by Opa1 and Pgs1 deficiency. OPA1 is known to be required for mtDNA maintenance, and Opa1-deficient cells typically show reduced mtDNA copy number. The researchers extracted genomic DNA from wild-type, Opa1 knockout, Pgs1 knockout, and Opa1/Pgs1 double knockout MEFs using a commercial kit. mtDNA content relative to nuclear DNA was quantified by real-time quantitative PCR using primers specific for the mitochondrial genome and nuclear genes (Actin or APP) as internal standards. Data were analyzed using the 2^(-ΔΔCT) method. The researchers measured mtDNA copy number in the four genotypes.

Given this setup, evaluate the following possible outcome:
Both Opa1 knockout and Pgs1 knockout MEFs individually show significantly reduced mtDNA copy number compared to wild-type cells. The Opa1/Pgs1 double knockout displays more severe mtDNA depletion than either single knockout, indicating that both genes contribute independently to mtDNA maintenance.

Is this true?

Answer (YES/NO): NO